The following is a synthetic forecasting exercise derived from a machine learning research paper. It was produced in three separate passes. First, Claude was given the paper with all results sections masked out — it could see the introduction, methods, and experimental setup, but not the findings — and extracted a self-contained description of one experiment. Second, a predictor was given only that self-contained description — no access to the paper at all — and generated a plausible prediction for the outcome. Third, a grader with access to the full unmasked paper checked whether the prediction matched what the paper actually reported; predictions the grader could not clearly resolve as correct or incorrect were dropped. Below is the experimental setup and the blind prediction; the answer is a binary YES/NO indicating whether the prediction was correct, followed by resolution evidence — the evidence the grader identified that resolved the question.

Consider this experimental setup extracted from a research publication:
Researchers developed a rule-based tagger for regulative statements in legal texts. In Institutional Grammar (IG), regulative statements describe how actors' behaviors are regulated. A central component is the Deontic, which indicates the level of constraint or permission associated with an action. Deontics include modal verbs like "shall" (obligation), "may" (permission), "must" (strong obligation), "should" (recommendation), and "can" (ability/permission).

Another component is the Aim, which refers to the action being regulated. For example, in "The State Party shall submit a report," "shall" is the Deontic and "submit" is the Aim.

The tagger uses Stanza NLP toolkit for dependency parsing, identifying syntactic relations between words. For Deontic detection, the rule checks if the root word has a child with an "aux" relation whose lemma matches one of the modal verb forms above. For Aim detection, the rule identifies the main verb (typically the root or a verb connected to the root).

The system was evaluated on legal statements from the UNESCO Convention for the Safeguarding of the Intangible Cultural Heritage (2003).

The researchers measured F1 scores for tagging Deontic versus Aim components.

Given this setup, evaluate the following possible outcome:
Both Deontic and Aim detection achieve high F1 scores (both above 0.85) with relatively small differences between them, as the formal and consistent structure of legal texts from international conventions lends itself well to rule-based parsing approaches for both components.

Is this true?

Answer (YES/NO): YES